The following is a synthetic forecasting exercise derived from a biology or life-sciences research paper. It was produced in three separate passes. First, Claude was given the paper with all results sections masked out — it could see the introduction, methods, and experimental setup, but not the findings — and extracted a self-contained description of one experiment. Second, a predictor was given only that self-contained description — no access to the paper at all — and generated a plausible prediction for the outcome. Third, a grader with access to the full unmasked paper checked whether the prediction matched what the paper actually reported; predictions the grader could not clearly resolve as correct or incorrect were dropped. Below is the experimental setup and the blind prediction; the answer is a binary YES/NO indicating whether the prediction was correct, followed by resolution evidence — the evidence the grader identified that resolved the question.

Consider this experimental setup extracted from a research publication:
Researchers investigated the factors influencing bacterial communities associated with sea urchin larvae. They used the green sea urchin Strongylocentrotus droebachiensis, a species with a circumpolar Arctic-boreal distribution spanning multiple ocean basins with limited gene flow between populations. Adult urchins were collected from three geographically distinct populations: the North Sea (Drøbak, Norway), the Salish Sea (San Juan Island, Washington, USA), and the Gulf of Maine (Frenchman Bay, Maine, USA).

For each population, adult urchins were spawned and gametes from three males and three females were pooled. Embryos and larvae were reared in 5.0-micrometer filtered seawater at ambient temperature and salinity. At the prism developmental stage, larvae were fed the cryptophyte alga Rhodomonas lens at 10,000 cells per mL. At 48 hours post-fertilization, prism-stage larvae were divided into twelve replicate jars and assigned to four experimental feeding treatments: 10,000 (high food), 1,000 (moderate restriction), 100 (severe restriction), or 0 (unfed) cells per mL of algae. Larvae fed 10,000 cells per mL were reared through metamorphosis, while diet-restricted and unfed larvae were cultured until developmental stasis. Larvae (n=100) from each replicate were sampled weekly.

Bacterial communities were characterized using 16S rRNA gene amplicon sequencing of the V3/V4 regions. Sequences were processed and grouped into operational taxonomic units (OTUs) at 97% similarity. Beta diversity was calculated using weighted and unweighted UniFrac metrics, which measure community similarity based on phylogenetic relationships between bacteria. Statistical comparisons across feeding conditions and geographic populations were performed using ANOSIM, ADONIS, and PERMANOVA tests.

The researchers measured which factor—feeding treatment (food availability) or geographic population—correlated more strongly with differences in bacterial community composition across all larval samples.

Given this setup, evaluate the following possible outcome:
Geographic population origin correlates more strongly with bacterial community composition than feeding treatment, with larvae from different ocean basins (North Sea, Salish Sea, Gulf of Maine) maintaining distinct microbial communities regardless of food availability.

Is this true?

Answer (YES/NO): YES